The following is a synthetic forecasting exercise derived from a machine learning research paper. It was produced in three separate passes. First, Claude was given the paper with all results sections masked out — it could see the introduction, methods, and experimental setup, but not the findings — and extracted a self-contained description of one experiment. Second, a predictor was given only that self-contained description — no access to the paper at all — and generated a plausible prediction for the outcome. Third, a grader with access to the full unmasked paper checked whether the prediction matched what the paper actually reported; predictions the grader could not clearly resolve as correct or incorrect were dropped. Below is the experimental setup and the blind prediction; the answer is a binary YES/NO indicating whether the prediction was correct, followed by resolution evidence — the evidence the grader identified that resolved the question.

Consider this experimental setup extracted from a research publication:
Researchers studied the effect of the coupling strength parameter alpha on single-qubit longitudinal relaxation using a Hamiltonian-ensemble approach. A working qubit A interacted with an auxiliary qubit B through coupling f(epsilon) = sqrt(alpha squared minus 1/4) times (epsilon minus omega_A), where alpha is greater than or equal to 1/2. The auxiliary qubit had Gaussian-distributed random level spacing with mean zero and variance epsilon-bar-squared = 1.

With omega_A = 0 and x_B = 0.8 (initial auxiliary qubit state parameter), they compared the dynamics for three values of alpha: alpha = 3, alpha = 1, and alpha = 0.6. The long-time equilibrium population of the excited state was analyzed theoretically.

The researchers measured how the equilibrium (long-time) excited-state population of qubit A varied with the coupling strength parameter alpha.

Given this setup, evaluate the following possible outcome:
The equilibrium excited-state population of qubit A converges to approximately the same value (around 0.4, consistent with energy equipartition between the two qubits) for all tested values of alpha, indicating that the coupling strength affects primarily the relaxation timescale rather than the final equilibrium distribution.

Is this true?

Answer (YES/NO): NO